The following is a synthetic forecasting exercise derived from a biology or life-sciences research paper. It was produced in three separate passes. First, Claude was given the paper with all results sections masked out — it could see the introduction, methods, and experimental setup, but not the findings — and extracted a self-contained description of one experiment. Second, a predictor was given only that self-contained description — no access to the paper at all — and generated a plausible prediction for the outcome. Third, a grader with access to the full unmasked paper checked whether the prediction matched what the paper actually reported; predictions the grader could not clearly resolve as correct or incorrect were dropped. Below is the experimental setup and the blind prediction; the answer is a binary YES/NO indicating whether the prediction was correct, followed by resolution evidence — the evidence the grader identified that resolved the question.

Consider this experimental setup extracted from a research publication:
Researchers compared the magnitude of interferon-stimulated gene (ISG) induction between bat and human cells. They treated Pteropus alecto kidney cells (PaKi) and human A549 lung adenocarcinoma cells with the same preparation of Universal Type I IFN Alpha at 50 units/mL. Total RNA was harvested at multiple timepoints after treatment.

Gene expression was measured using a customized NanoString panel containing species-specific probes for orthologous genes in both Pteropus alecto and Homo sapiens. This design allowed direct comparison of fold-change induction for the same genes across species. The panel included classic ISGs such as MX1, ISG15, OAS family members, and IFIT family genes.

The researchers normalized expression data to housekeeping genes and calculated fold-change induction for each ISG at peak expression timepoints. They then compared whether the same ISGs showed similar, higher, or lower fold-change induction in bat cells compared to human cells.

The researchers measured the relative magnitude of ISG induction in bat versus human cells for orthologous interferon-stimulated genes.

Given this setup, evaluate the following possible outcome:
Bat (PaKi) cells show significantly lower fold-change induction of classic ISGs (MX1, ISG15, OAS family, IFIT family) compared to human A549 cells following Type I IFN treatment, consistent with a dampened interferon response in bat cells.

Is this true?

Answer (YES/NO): NO